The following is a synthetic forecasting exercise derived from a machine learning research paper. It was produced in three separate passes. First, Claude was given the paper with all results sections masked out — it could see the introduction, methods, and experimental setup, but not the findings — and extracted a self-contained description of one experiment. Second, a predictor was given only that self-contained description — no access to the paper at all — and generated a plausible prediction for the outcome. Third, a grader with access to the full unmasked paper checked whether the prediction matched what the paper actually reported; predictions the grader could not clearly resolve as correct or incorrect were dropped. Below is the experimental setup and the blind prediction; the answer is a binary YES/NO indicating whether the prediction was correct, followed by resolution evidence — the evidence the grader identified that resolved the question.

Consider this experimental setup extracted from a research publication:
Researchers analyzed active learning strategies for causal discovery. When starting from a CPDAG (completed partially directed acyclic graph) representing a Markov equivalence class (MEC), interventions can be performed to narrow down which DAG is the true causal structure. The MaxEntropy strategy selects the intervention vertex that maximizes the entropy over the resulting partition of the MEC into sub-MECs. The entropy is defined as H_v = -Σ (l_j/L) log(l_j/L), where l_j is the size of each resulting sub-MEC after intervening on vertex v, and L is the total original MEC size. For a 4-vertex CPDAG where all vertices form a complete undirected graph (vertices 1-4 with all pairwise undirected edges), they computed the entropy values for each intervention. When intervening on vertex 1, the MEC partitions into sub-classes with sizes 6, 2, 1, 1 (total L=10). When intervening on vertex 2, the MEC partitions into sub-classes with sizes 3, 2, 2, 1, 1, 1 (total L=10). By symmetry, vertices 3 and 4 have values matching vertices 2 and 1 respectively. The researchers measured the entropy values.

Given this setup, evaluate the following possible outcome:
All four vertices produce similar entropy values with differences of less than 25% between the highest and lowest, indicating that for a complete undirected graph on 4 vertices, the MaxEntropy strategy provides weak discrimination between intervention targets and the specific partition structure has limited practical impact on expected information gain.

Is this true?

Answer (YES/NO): NO